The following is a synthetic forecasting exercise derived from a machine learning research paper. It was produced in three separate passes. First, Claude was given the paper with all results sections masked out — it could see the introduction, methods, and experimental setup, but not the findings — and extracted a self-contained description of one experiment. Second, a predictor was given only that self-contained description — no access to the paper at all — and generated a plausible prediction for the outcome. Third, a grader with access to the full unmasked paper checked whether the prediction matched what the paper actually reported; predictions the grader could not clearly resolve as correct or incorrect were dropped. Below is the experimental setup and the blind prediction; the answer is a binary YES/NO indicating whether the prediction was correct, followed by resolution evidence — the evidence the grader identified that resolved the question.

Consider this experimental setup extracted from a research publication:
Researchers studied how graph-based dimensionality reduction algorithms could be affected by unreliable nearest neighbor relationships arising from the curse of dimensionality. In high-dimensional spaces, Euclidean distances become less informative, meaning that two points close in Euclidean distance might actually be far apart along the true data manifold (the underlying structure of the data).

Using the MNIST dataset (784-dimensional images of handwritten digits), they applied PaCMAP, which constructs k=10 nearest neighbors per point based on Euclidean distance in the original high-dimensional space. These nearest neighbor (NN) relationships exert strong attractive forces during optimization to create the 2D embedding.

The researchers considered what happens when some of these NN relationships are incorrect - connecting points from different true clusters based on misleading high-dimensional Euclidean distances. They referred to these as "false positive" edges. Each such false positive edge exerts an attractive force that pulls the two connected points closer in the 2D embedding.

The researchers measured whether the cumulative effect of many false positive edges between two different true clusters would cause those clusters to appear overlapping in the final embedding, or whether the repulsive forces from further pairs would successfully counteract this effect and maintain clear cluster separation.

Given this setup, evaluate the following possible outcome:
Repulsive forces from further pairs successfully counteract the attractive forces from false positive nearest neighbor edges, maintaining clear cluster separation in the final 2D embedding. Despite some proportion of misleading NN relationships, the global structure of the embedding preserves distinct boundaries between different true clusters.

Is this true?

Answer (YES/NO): NO